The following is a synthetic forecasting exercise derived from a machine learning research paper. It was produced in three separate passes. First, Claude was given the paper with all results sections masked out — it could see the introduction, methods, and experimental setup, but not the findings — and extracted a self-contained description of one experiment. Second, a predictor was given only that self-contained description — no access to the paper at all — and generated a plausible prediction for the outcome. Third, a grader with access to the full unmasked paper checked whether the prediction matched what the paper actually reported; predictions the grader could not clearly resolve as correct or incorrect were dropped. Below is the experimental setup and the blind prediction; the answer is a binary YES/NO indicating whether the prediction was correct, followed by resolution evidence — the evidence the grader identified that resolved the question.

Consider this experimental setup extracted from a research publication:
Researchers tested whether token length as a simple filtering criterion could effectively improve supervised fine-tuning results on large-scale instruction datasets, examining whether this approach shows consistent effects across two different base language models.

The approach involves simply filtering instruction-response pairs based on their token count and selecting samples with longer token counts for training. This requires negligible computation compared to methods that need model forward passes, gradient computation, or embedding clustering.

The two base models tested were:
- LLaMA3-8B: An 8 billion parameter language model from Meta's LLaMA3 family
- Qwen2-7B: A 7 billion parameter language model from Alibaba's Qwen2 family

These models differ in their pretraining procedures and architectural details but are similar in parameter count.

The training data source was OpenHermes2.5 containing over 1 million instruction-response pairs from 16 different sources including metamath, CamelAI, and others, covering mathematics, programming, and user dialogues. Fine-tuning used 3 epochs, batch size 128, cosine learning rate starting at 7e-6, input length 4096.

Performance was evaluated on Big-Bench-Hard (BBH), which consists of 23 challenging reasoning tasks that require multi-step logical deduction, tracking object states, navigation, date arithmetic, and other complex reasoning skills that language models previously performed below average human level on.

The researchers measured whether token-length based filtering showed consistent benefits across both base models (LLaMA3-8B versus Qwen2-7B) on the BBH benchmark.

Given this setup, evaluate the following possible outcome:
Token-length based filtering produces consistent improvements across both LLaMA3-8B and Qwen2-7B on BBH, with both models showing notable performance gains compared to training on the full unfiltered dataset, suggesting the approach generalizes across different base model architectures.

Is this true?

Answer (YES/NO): NO